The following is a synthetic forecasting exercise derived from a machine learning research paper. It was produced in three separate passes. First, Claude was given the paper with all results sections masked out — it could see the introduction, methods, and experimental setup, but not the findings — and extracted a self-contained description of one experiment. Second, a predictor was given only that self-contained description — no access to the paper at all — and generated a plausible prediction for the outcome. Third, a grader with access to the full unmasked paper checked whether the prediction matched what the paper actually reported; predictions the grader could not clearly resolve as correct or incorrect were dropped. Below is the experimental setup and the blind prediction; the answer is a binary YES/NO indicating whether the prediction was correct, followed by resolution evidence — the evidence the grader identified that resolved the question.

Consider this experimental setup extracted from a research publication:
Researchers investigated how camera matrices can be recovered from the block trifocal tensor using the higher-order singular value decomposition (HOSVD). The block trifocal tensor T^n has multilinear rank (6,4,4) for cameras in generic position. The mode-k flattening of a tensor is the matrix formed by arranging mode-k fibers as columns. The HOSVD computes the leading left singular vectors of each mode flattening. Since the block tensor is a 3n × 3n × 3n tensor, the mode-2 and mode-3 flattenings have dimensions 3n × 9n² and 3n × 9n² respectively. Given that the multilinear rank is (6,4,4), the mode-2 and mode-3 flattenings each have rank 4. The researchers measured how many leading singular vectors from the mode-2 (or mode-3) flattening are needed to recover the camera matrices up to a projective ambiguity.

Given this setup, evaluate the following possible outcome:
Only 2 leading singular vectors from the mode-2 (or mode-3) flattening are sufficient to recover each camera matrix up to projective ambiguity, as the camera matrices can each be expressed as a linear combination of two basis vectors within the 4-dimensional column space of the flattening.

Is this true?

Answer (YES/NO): NO